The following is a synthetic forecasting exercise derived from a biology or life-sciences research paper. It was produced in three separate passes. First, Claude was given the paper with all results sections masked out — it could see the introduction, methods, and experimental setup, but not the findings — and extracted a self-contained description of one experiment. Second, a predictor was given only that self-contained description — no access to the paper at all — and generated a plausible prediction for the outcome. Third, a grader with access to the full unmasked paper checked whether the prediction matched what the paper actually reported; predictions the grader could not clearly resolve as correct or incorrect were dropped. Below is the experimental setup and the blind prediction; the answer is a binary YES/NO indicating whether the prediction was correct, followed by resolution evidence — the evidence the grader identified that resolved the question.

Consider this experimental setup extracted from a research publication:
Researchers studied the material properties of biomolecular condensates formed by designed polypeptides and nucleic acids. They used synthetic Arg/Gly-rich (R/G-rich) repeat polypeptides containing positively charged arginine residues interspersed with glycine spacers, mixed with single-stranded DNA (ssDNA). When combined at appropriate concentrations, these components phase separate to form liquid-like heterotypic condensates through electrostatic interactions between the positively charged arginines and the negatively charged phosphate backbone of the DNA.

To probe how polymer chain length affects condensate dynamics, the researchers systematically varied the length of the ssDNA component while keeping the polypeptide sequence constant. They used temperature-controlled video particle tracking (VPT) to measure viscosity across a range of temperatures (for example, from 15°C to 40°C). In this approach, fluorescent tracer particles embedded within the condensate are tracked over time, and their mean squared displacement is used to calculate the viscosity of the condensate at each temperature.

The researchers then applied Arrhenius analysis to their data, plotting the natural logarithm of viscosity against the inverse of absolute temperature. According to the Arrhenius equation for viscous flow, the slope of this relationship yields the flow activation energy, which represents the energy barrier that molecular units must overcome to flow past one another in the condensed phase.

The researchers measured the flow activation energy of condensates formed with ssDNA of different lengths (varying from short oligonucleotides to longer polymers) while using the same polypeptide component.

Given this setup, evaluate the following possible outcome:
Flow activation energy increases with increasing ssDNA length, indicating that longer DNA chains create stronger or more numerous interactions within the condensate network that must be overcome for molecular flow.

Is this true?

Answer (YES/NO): NO